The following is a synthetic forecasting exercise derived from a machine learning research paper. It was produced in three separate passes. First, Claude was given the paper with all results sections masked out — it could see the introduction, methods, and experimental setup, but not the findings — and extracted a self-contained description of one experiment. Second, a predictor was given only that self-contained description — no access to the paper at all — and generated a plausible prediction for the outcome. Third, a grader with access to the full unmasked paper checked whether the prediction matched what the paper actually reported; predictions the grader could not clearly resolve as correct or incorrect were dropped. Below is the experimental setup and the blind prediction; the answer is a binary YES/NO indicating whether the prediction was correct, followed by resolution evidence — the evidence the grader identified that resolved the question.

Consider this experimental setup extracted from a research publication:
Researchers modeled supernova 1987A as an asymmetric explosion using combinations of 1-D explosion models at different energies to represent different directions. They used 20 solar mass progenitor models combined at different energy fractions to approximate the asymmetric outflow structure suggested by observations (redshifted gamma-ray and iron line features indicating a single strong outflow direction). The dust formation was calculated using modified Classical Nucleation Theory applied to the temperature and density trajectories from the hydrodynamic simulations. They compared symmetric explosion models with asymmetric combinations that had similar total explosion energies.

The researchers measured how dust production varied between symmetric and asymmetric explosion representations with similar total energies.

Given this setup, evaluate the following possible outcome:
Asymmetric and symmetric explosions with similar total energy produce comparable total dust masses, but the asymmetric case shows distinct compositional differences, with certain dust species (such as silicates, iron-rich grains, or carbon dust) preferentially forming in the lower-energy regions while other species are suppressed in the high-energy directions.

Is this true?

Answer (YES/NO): NO